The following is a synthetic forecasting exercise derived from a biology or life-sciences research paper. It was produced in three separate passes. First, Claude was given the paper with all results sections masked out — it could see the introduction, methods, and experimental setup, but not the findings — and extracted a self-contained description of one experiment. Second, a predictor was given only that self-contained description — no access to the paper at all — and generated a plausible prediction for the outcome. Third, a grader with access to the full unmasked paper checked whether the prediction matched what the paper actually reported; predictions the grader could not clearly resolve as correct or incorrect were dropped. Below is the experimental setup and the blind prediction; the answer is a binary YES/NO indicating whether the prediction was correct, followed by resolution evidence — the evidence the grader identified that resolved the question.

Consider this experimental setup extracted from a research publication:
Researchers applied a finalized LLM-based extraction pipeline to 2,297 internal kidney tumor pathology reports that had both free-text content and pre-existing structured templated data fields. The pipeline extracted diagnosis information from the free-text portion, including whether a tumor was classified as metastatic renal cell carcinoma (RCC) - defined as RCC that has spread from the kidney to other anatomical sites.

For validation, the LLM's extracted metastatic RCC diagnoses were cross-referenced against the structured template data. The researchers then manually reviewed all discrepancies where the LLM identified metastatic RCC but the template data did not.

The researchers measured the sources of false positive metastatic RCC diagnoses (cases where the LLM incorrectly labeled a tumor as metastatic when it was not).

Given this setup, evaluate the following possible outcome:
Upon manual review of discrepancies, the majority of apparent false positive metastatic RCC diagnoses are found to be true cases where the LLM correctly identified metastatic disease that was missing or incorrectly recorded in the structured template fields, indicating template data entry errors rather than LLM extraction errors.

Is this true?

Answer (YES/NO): NO